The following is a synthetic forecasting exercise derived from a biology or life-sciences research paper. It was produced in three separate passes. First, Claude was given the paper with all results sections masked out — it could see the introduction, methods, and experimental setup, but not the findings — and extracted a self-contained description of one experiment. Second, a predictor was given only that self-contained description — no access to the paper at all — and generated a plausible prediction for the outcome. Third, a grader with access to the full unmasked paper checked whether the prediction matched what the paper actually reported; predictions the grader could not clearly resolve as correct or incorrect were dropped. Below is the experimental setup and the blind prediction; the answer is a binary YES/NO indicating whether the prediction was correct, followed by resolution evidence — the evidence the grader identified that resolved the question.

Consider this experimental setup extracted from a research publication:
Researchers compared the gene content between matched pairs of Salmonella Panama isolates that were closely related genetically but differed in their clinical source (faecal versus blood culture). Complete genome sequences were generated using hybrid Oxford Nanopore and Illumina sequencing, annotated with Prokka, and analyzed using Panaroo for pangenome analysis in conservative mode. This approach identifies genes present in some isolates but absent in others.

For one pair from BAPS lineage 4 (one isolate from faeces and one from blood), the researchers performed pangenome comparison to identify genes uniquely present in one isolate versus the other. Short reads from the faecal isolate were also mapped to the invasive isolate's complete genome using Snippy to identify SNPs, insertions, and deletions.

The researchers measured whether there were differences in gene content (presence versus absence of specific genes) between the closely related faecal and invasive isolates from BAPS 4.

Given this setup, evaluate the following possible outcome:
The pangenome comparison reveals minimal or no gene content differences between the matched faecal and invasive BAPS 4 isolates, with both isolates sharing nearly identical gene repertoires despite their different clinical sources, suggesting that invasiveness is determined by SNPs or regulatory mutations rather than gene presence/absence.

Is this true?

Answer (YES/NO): NO